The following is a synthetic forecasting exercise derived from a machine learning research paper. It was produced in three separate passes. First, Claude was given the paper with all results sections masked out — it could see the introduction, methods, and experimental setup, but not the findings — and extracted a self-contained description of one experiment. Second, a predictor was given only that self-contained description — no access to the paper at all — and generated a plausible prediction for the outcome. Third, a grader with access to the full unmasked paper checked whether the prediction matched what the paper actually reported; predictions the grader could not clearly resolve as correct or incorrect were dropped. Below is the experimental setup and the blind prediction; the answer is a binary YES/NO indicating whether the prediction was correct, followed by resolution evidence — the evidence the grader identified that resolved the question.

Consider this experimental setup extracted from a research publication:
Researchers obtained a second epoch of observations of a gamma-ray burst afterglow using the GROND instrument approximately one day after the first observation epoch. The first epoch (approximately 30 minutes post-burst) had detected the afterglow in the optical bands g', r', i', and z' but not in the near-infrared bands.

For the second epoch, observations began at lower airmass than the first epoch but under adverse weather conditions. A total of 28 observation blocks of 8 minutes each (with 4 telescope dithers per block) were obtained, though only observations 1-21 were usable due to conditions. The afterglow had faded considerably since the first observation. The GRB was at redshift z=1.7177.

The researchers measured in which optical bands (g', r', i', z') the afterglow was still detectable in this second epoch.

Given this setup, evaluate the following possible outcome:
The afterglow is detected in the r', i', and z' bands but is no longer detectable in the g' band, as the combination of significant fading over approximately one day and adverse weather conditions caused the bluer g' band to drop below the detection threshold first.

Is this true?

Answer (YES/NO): NO